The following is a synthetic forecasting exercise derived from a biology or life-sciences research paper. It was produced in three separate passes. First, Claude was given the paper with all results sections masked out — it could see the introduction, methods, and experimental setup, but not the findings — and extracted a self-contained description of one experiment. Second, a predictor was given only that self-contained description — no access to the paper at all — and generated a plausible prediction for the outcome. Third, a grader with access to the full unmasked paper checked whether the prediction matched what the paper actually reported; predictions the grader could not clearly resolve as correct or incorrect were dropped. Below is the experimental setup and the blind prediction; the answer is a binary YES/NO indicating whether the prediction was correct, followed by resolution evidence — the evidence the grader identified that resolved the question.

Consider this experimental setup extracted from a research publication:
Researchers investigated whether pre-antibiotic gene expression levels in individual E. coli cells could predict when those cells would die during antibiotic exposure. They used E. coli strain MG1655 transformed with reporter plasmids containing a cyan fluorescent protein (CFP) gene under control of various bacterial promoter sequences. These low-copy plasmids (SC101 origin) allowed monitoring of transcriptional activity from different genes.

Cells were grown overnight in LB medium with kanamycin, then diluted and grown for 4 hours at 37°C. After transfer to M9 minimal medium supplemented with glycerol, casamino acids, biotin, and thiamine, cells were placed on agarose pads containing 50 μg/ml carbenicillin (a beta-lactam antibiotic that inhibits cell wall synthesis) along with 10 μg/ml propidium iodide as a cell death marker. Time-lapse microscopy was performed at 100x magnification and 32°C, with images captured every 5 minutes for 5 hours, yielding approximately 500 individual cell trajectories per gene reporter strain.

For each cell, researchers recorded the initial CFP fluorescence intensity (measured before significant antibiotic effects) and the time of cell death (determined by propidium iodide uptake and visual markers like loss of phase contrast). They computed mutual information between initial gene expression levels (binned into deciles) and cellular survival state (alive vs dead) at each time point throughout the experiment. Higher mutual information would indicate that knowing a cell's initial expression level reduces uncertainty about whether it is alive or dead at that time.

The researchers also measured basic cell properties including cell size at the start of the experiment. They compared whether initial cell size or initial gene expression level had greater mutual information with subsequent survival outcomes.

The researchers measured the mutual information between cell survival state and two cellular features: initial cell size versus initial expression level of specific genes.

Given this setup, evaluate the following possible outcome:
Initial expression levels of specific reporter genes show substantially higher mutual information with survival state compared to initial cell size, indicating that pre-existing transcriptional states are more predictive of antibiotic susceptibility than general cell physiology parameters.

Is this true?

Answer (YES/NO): YES